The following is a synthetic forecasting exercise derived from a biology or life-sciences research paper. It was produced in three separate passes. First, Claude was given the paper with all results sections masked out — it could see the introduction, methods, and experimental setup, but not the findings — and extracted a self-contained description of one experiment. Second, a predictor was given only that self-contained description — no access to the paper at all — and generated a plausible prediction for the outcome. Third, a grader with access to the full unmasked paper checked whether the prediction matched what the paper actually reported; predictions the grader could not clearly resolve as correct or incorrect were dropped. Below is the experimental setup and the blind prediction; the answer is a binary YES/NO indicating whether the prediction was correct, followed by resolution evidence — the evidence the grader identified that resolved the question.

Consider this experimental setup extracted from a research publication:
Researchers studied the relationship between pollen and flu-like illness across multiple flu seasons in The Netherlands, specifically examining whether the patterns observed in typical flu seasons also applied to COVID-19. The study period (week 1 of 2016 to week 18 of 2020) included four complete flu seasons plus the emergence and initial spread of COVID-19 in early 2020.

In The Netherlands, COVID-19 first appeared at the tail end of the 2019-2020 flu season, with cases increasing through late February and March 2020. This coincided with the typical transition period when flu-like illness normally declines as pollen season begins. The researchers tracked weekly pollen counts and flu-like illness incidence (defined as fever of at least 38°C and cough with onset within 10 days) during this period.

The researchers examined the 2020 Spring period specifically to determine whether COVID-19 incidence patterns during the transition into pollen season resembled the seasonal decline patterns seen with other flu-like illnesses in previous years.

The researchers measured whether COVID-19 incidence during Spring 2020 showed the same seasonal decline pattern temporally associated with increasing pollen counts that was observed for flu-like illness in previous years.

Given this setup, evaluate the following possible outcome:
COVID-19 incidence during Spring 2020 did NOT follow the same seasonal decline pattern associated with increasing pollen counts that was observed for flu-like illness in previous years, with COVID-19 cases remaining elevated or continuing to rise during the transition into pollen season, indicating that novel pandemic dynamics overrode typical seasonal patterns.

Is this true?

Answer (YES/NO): NO